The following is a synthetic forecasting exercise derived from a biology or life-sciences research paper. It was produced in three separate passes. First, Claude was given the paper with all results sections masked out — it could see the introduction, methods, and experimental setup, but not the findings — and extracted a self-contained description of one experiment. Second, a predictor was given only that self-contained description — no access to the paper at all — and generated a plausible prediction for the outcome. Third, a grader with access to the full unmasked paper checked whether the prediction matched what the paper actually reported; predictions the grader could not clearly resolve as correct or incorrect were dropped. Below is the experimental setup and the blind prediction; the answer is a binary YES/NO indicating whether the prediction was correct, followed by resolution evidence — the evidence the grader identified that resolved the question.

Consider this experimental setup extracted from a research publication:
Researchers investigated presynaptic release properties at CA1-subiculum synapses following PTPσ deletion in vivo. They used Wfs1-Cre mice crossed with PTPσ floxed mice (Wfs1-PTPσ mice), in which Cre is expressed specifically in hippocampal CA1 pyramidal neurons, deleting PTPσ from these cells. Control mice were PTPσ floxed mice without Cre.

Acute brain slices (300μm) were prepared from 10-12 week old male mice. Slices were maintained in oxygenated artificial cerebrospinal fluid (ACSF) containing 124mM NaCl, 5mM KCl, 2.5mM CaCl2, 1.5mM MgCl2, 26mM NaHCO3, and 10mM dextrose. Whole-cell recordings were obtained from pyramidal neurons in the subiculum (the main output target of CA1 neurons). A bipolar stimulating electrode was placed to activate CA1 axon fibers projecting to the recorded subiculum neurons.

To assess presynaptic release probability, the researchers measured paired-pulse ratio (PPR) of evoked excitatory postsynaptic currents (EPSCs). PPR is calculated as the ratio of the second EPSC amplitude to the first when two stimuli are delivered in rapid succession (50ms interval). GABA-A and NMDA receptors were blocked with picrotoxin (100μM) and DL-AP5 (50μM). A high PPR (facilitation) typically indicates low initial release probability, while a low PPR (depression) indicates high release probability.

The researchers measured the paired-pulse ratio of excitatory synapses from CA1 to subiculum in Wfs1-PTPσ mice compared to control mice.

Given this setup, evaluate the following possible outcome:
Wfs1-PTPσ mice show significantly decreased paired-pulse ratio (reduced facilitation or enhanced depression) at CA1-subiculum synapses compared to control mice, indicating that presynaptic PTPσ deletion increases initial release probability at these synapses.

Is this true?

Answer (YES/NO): NO